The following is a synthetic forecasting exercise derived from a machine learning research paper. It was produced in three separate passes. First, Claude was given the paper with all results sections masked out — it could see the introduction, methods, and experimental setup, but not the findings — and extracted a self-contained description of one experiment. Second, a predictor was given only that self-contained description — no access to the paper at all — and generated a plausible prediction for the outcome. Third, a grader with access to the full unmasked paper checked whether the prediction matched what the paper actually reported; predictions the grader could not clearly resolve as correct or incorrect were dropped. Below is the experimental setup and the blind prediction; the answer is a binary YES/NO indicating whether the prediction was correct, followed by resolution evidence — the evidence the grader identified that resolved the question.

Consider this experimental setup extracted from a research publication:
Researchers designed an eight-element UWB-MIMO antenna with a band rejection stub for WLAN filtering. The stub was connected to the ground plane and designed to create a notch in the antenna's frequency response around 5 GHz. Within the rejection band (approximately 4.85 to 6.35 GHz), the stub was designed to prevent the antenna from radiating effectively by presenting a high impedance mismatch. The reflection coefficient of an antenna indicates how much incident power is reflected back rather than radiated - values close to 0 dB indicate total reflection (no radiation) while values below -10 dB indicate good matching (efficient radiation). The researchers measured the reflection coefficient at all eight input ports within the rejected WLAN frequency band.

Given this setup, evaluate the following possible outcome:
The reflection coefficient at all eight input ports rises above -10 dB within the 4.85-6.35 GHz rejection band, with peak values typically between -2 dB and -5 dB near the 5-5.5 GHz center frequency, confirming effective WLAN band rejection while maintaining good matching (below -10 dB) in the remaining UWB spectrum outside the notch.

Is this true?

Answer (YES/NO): NO